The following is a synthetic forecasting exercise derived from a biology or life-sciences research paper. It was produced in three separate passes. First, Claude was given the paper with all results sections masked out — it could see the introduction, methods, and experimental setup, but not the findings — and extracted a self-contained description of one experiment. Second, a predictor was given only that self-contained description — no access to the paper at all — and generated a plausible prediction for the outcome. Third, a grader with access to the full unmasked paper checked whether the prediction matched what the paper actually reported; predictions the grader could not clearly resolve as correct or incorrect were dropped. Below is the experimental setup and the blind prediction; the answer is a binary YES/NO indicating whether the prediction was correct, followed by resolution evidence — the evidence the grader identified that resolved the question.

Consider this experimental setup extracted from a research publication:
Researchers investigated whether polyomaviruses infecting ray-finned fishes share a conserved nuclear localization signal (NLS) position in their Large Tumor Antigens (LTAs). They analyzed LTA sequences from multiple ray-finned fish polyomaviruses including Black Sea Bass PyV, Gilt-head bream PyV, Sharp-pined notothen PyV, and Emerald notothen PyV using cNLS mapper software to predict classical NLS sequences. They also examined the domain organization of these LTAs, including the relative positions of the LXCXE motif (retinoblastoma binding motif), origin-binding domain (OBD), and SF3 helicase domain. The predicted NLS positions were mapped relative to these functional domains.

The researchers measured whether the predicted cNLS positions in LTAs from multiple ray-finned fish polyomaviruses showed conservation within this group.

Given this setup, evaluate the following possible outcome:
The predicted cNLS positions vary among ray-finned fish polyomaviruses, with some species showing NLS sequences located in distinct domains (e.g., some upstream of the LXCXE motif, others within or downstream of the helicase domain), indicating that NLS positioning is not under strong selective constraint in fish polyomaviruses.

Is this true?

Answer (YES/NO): NO